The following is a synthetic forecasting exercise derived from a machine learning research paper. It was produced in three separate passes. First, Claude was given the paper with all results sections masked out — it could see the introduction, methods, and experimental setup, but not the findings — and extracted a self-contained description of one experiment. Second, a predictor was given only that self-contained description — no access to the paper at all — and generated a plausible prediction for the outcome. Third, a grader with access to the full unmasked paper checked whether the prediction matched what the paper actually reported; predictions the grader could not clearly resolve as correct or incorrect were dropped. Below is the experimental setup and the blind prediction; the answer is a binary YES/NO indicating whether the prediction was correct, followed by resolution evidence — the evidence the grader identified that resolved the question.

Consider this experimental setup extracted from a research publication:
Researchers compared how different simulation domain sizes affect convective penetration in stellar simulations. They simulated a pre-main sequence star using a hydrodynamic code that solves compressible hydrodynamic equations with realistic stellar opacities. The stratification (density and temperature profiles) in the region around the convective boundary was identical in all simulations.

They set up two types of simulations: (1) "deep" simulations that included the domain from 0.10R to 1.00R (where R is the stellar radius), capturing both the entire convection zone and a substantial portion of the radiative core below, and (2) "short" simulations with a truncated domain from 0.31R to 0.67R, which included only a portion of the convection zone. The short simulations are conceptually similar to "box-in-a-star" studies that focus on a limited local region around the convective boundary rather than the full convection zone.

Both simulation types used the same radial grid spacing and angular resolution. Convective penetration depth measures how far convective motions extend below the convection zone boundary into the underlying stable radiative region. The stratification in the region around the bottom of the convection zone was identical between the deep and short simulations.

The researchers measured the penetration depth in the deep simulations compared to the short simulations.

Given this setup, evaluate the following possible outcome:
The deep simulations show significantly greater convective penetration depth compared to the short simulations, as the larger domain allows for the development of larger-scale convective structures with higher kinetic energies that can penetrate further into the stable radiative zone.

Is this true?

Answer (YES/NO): YES